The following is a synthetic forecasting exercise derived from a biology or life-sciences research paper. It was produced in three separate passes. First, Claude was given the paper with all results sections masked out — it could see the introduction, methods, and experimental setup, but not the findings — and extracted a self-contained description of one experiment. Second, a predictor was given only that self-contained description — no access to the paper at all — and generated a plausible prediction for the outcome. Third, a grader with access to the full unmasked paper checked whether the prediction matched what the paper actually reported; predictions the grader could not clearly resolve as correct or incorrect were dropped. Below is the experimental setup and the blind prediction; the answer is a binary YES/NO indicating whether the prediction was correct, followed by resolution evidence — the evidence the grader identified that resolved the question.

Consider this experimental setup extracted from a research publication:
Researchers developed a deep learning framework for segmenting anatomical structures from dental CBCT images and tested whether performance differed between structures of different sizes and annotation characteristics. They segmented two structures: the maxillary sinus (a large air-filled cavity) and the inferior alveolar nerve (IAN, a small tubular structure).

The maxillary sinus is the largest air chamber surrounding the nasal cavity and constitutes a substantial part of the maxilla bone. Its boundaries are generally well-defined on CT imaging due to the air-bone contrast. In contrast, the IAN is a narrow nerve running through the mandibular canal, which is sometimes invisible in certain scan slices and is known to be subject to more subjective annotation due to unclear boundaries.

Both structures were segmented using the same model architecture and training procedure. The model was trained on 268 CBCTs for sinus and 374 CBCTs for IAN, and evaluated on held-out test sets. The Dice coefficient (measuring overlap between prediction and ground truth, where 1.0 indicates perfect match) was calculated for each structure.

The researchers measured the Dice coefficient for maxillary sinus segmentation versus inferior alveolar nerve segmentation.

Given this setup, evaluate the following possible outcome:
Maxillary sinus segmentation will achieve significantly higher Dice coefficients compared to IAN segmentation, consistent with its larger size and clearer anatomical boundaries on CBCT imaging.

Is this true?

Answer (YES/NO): YES